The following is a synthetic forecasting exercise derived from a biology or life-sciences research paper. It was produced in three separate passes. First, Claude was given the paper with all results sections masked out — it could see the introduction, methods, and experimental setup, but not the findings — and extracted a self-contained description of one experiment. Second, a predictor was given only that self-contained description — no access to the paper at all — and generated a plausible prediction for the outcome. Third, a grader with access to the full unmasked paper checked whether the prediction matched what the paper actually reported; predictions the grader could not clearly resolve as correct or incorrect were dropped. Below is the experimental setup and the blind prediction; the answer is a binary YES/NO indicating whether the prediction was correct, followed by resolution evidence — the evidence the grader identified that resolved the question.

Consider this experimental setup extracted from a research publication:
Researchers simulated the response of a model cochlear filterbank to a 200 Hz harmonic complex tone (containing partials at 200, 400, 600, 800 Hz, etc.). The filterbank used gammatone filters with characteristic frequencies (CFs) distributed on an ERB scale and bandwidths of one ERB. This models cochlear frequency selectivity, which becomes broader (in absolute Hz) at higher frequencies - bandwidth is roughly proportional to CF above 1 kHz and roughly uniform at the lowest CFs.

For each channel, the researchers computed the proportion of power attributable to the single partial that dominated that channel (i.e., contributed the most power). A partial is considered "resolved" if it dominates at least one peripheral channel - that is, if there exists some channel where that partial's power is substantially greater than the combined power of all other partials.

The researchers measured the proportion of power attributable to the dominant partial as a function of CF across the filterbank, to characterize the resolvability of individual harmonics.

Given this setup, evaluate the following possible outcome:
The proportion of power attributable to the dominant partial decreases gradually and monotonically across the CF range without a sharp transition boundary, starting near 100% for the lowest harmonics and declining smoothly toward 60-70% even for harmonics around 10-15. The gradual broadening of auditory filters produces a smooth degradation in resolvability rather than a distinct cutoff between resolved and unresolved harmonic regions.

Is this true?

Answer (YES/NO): NO